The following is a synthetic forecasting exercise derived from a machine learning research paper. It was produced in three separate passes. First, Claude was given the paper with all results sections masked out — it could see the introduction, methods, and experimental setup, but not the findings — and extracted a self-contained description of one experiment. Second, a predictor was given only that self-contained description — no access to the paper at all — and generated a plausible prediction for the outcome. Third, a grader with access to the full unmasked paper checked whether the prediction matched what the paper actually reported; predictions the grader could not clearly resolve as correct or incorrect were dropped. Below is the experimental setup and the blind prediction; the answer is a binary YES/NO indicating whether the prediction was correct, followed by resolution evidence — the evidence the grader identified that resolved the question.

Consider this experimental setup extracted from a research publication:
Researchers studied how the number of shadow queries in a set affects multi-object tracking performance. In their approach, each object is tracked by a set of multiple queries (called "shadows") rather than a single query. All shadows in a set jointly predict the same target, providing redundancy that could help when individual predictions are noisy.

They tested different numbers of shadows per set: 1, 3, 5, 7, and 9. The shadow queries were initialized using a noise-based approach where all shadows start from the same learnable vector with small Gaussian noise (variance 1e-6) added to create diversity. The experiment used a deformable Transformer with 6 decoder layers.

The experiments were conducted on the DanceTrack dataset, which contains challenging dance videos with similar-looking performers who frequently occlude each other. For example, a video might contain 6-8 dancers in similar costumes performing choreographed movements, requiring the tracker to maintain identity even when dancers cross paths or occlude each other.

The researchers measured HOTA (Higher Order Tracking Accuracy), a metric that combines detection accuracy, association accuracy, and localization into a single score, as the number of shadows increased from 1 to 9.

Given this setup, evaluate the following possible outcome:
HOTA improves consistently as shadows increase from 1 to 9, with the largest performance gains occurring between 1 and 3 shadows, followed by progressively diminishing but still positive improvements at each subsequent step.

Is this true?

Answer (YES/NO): NO